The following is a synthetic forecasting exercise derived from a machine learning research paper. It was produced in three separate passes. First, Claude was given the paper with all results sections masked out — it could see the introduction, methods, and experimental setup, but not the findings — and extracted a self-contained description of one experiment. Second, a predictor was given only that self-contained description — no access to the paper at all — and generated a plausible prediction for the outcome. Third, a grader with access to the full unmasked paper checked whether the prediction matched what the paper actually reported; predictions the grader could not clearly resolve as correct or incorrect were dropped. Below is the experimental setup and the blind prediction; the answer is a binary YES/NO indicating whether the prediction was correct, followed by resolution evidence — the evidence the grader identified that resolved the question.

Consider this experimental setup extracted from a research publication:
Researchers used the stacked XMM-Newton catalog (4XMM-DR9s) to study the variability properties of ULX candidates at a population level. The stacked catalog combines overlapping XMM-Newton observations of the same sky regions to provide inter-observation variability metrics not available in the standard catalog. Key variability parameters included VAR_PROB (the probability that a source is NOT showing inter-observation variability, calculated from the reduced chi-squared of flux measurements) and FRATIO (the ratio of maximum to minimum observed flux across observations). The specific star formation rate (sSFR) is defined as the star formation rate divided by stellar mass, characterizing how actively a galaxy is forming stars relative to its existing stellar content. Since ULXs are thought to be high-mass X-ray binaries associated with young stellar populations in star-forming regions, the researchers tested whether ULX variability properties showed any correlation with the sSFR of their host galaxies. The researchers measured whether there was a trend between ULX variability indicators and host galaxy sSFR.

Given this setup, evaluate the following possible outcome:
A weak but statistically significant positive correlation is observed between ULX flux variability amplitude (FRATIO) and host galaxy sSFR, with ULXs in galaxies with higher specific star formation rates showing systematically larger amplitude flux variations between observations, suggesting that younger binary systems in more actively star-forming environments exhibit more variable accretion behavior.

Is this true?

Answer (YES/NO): NO